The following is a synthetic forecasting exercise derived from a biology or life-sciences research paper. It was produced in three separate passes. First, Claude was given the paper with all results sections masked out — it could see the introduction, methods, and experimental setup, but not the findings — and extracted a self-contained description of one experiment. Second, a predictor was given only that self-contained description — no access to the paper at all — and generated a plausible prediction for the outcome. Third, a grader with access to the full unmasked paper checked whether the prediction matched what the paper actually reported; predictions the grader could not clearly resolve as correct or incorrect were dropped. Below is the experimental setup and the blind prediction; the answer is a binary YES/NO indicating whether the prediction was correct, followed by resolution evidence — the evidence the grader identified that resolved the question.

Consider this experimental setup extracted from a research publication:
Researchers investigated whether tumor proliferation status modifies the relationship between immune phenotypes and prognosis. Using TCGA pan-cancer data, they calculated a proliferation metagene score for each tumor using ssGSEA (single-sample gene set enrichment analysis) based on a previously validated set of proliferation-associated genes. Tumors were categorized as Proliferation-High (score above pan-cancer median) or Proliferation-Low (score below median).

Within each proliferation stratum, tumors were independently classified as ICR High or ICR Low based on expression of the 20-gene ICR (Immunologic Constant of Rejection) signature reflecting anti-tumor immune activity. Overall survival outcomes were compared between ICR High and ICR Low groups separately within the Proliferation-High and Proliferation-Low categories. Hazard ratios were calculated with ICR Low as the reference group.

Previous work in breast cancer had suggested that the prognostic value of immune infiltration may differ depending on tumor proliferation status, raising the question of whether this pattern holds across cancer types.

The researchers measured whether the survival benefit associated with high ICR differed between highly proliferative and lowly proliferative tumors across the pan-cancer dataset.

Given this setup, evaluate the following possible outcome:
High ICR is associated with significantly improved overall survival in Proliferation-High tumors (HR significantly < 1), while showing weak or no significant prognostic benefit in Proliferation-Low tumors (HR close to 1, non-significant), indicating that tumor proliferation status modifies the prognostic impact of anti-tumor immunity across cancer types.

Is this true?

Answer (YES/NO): YES